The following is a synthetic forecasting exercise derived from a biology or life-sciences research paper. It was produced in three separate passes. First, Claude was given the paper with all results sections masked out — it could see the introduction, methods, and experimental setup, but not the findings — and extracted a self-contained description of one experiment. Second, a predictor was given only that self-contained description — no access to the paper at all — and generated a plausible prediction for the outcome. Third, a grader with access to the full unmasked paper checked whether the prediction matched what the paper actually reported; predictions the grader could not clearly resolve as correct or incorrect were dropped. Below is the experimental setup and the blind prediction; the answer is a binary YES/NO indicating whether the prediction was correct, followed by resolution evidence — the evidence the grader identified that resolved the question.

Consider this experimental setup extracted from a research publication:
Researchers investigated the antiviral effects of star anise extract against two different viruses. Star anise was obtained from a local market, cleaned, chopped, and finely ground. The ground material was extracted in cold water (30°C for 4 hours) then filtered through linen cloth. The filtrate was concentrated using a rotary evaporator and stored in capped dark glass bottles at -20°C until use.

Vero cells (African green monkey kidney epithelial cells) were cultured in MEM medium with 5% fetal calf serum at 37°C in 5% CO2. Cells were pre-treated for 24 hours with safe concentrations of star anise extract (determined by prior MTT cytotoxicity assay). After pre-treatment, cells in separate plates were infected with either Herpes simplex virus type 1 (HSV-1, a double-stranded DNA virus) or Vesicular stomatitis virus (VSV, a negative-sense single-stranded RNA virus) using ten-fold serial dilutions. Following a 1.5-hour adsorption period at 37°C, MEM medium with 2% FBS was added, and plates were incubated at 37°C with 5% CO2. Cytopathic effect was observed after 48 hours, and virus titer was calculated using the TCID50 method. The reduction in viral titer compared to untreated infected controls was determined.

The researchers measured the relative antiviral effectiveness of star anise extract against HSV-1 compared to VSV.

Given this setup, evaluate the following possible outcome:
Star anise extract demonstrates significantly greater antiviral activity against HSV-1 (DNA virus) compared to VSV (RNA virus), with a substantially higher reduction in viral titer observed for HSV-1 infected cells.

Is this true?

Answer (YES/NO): NO